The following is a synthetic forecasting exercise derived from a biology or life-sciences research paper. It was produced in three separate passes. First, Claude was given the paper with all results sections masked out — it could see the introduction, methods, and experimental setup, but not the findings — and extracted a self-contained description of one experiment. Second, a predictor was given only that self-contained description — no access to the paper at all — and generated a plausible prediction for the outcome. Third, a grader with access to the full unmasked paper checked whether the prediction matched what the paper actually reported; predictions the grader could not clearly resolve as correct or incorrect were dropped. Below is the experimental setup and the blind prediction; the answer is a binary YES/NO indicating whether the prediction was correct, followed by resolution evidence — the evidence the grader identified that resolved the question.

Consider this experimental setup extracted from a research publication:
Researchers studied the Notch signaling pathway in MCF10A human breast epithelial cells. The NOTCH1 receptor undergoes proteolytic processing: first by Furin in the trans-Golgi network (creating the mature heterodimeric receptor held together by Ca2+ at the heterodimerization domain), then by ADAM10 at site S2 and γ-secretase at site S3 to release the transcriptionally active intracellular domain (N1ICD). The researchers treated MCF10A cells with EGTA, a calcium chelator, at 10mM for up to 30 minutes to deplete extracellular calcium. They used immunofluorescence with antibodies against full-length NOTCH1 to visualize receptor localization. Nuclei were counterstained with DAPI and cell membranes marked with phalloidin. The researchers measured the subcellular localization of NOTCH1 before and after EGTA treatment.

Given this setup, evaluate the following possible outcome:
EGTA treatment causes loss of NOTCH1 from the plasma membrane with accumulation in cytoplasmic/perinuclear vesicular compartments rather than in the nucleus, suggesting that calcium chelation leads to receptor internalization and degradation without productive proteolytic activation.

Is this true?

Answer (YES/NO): NO